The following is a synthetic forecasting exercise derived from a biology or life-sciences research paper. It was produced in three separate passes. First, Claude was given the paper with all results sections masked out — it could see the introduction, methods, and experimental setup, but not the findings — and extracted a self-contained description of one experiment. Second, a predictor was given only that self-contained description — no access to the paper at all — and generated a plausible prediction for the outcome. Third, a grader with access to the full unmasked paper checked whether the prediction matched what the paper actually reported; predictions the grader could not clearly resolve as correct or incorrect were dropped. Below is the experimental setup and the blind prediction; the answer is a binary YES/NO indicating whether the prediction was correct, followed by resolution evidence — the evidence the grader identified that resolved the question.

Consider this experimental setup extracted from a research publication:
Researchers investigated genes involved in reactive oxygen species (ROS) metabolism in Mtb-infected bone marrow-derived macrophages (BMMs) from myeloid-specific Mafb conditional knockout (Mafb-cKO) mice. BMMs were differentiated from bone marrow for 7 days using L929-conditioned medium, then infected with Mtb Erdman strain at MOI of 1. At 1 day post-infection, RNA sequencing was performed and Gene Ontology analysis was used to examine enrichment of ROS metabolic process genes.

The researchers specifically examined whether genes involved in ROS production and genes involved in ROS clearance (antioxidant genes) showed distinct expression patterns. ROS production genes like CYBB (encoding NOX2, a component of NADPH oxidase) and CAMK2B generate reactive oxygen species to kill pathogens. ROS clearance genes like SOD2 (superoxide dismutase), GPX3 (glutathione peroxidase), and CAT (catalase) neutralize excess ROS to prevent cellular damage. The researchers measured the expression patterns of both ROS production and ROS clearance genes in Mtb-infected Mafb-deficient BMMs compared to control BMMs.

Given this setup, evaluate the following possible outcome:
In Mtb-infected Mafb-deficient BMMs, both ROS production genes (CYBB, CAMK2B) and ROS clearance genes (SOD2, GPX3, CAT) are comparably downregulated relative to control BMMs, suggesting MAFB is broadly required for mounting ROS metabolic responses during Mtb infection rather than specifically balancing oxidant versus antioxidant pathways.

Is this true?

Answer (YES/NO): NO